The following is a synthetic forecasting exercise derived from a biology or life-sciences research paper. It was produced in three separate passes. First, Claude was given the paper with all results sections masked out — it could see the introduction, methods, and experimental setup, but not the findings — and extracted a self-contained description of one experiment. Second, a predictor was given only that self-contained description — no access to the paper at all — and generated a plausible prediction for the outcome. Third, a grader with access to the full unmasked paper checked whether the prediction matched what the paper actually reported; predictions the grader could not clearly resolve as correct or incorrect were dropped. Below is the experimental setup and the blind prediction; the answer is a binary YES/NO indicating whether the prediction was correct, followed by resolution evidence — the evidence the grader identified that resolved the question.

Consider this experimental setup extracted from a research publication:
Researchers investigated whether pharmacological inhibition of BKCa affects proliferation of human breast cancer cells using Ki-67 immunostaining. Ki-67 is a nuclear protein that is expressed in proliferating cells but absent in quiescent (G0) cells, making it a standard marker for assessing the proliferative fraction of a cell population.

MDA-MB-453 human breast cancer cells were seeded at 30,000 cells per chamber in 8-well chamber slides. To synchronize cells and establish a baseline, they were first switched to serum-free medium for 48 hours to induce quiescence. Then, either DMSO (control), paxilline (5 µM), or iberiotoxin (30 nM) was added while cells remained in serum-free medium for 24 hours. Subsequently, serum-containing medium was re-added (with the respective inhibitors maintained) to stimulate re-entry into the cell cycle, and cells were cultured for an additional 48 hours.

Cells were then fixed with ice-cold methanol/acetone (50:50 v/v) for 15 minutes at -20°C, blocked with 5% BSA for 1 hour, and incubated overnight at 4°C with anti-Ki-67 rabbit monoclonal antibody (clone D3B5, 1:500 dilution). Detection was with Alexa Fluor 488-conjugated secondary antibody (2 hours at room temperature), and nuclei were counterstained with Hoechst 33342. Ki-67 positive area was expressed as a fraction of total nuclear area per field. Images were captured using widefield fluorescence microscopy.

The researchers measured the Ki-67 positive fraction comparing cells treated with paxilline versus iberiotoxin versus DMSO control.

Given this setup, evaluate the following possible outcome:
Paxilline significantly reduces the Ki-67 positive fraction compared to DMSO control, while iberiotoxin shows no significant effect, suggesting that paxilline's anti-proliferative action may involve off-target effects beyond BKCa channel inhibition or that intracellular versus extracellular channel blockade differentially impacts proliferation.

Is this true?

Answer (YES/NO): YES